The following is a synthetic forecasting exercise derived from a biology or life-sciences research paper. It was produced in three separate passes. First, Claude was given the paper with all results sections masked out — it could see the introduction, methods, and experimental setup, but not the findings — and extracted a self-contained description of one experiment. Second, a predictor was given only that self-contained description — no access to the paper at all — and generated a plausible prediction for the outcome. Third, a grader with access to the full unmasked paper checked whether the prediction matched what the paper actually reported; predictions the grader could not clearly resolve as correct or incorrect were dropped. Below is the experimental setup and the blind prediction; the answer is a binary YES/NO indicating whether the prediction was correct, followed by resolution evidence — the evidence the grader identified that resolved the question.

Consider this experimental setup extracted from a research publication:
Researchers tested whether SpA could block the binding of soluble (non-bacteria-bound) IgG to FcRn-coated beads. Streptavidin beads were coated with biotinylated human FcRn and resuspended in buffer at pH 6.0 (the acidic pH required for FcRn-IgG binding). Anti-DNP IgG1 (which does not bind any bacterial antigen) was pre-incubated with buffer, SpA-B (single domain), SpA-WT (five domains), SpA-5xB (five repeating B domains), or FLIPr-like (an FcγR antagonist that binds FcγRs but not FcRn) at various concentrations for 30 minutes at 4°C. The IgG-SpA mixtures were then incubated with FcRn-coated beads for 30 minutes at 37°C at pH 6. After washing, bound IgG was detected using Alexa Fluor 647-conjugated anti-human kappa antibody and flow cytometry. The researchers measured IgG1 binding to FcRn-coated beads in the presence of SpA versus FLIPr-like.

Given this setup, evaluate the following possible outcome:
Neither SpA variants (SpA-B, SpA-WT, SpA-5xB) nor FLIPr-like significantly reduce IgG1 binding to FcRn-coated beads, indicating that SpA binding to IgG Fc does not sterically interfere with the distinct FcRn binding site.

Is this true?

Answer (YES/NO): NO